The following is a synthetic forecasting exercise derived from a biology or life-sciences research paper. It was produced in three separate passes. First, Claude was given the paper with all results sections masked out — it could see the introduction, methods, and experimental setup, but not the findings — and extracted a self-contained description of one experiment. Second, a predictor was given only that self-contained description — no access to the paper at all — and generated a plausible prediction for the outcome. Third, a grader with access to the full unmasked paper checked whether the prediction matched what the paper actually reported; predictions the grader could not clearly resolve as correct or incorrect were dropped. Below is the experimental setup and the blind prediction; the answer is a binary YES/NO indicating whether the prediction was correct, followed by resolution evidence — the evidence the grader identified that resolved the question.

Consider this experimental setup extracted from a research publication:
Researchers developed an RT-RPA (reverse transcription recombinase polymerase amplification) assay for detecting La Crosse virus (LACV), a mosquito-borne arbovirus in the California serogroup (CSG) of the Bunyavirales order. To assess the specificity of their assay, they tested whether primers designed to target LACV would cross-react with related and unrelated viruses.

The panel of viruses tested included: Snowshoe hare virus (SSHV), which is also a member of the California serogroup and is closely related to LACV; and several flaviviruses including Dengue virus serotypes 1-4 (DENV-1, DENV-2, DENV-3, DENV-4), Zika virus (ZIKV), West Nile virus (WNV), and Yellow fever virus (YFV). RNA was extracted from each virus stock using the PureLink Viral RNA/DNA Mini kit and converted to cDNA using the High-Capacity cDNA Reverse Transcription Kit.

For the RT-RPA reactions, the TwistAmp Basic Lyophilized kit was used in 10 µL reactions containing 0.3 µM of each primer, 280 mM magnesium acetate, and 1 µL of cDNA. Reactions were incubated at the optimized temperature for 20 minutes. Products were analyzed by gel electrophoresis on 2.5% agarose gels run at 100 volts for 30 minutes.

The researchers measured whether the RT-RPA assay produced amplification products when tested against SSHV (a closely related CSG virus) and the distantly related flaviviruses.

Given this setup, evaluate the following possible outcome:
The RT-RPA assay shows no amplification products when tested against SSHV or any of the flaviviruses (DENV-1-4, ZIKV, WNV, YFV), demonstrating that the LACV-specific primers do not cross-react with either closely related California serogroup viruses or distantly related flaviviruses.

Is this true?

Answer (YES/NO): YES